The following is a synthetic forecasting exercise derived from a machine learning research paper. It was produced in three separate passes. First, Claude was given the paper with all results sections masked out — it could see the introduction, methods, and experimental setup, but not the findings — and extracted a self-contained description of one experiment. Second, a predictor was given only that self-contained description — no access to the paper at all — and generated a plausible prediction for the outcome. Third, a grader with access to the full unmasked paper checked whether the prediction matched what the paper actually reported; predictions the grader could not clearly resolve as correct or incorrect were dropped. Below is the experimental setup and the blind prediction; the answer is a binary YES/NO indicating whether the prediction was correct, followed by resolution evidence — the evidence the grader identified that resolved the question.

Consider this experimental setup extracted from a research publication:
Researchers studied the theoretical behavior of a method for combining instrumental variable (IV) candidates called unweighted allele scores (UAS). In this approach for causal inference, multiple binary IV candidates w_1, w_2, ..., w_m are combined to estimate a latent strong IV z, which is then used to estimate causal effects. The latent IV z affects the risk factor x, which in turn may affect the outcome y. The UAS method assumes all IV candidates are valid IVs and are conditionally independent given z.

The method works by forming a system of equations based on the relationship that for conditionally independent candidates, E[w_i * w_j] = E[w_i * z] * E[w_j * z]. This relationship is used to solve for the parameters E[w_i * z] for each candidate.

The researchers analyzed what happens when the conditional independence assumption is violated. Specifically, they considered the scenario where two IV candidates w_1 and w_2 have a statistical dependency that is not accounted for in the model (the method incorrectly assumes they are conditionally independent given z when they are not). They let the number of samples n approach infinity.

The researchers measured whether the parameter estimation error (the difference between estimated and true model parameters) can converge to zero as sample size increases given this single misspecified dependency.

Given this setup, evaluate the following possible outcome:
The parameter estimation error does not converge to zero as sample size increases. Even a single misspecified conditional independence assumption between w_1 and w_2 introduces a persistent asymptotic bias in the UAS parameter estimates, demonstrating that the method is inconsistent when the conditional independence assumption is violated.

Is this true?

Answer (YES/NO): YES